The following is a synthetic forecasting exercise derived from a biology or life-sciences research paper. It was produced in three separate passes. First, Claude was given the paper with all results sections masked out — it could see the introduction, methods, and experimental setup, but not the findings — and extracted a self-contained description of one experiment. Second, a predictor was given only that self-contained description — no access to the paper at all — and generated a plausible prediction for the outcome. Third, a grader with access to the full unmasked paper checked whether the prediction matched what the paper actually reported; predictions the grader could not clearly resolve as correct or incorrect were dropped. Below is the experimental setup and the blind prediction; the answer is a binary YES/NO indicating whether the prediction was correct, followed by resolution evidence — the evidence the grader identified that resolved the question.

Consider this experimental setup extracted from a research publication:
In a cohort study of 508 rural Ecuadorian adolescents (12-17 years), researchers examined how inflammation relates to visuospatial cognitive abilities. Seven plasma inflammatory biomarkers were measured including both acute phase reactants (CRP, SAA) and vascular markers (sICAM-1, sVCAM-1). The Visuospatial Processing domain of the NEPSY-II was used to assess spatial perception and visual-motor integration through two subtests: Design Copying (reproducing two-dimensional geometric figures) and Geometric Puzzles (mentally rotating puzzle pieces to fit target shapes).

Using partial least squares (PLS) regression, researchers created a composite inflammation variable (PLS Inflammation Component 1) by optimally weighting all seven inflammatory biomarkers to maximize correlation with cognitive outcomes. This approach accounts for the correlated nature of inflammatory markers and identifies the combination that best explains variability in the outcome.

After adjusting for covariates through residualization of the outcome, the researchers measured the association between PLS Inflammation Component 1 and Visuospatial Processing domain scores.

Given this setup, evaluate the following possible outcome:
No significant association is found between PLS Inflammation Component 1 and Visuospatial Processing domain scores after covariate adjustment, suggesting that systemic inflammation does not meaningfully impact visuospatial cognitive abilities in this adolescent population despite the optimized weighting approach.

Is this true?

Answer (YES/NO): NO